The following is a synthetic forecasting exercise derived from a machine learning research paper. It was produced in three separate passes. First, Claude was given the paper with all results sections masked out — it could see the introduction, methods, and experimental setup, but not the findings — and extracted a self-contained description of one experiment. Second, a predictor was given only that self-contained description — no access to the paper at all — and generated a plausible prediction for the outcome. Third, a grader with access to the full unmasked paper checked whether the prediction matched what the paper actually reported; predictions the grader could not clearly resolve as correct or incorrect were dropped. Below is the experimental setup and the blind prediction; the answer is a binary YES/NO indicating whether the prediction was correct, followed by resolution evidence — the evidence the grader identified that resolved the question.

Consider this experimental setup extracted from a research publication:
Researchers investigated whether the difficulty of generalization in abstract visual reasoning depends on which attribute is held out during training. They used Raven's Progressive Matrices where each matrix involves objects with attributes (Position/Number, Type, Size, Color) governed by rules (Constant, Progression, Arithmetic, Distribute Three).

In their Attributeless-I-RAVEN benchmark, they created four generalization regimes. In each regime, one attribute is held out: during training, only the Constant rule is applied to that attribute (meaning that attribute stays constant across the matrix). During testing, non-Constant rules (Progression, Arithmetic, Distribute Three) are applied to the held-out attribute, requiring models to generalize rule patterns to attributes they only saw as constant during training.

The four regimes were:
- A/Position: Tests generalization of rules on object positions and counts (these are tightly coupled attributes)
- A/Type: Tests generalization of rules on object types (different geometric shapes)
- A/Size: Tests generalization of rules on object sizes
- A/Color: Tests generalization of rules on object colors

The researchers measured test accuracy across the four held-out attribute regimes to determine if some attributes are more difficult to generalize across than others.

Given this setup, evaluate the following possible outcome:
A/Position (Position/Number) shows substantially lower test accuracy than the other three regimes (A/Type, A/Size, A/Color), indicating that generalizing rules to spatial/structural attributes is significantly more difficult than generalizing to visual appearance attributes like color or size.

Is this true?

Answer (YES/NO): NO